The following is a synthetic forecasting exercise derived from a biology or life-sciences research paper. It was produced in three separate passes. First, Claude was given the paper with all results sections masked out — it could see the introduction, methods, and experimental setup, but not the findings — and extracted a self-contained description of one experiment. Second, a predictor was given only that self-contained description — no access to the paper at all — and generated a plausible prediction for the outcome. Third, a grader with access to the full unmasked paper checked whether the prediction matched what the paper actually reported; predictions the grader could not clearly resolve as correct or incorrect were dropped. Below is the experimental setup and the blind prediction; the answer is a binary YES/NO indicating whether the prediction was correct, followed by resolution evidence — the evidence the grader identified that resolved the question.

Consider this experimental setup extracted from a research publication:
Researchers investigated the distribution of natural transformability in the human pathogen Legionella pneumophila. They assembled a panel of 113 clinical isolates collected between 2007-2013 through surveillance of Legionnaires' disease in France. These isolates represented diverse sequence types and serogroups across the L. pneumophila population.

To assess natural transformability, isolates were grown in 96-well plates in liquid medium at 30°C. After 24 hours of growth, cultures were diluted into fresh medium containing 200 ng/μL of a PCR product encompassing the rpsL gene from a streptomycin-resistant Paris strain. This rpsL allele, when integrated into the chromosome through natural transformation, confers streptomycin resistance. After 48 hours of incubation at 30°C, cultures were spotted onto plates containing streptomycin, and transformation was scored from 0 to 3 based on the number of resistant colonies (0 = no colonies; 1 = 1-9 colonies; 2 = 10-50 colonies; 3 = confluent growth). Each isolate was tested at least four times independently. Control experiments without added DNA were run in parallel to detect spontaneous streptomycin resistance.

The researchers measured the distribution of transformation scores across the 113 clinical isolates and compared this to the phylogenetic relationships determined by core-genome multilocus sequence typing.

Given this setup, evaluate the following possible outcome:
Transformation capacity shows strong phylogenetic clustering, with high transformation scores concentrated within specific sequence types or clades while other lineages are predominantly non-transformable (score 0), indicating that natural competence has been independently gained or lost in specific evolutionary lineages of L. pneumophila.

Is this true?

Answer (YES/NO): NO